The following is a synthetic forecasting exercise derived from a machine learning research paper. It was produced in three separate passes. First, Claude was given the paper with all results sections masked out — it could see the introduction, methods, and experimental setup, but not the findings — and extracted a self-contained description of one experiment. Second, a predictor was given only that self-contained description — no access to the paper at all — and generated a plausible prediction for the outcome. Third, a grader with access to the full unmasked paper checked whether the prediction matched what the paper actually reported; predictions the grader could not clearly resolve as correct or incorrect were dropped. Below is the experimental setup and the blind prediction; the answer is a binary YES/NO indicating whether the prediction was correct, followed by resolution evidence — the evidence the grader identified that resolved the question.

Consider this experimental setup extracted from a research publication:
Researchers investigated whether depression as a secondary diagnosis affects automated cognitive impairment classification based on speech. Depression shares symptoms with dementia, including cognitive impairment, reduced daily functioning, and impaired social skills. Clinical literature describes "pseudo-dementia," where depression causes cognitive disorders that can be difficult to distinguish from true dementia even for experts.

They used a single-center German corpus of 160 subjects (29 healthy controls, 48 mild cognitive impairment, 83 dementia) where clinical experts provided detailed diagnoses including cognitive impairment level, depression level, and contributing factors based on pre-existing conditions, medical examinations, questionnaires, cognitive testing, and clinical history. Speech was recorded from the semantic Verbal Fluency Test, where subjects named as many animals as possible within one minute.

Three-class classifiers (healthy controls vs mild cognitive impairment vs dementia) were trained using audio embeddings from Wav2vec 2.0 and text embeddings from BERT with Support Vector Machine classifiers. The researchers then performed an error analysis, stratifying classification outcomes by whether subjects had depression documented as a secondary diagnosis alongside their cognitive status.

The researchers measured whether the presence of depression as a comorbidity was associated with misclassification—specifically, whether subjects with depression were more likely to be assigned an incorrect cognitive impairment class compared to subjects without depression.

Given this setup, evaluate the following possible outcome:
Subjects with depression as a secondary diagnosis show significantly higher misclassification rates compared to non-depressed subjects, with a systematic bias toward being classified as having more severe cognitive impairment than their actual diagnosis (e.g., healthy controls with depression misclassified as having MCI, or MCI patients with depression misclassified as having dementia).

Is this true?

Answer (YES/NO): YES